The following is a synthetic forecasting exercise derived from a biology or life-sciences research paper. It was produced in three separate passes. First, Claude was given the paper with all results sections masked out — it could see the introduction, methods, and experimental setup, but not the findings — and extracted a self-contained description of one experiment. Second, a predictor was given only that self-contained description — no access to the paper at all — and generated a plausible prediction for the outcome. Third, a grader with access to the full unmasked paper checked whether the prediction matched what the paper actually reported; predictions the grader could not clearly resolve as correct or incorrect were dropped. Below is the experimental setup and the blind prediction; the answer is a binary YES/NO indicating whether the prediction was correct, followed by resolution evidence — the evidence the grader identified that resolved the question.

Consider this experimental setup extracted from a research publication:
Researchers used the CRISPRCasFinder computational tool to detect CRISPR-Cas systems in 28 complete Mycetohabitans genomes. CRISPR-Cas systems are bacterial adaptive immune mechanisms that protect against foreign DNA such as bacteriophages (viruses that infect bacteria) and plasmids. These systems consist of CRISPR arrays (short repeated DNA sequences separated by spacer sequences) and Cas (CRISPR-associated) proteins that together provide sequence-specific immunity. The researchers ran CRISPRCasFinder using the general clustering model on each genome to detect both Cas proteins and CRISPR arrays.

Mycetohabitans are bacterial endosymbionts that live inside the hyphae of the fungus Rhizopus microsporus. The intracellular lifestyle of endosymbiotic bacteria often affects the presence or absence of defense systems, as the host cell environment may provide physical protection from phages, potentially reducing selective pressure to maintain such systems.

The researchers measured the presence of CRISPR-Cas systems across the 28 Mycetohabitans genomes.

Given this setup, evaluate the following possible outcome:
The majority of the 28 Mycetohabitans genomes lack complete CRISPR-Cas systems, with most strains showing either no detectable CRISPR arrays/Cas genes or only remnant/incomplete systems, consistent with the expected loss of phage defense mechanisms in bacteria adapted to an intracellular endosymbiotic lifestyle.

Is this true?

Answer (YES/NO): YES